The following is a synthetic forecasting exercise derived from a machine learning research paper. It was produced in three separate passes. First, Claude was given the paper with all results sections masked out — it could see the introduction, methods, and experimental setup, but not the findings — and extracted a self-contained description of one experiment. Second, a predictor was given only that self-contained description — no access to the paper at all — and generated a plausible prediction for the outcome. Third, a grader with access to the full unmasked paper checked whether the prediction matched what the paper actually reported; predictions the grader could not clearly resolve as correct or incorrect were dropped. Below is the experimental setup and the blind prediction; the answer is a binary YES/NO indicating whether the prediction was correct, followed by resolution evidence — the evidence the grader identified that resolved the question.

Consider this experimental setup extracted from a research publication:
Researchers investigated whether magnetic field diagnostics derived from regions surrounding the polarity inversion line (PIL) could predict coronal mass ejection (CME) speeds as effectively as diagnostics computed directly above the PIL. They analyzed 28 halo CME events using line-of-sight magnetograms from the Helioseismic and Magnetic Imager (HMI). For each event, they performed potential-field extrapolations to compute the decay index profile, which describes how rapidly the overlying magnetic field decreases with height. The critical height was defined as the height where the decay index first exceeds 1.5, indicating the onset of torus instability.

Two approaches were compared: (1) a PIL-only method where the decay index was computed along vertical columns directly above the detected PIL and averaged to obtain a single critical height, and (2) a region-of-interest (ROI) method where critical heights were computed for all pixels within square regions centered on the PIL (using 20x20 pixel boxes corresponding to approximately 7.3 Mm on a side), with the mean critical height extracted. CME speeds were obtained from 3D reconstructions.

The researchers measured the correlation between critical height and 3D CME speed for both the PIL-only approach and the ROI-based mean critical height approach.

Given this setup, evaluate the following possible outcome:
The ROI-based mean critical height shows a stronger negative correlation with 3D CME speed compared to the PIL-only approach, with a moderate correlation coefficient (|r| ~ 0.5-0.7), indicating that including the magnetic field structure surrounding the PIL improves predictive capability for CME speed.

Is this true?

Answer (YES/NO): NO